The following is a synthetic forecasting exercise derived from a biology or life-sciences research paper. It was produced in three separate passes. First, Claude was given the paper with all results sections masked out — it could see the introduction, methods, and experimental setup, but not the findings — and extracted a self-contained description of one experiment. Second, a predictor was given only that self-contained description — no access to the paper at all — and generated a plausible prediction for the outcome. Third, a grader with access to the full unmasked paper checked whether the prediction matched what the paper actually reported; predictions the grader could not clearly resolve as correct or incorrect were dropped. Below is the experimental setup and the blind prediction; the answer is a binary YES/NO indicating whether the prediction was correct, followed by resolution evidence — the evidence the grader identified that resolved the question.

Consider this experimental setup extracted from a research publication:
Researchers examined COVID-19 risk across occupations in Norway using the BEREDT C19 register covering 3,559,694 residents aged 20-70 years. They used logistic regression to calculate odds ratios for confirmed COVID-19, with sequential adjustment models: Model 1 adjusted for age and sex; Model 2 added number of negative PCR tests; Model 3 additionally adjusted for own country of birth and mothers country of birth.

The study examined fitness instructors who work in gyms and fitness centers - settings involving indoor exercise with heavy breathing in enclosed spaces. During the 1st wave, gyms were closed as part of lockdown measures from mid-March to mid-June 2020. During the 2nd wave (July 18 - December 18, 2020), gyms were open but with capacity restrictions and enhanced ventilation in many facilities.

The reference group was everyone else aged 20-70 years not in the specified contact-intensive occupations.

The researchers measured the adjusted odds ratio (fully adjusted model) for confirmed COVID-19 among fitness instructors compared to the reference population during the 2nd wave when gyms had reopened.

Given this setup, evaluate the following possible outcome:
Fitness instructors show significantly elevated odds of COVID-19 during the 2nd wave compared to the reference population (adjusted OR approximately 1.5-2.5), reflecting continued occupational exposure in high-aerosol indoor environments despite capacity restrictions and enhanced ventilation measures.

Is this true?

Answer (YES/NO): NO